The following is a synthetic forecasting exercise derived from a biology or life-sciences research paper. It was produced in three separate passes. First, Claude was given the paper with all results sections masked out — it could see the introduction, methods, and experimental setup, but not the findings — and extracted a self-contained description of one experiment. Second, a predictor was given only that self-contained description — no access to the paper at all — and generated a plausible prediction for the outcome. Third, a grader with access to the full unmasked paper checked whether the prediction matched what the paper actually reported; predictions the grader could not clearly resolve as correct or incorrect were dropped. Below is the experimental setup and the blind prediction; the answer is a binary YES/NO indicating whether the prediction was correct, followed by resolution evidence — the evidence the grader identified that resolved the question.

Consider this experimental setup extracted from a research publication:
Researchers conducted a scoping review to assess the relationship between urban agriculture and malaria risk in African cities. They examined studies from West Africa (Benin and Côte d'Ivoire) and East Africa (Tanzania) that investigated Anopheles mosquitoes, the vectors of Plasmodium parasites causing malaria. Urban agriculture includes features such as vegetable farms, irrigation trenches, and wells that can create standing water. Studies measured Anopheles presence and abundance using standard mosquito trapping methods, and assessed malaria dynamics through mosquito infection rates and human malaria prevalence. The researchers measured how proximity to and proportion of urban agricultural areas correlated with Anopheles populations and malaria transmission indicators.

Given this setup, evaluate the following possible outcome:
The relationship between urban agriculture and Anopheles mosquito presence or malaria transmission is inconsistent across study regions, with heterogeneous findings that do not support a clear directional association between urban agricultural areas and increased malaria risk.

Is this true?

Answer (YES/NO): NO